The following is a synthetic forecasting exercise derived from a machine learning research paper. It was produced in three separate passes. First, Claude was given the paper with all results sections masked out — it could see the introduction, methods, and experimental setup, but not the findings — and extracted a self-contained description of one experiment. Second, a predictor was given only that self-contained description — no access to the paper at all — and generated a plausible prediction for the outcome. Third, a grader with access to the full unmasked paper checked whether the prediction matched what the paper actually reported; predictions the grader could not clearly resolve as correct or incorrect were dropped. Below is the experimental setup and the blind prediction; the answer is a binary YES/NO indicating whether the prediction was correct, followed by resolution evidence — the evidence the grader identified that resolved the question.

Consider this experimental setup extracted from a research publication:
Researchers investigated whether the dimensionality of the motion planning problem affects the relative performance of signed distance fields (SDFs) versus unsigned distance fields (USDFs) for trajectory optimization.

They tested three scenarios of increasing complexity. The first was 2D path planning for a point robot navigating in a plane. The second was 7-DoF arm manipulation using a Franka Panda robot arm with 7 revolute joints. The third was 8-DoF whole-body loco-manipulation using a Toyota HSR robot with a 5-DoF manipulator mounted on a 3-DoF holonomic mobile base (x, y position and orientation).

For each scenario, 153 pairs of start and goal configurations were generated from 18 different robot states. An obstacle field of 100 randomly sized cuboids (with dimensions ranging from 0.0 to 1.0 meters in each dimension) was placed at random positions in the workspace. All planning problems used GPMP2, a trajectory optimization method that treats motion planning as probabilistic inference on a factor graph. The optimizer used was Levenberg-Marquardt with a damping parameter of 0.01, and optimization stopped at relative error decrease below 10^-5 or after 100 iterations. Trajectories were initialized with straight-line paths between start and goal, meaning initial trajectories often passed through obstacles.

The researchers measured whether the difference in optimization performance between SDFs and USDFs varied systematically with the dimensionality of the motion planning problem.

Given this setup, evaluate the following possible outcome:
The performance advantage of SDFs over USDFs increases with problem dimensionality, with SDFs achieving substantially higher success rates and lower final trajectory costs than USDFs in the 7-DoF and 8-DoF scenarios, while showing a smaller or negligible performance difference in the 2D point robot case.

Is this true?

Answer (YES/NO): NO